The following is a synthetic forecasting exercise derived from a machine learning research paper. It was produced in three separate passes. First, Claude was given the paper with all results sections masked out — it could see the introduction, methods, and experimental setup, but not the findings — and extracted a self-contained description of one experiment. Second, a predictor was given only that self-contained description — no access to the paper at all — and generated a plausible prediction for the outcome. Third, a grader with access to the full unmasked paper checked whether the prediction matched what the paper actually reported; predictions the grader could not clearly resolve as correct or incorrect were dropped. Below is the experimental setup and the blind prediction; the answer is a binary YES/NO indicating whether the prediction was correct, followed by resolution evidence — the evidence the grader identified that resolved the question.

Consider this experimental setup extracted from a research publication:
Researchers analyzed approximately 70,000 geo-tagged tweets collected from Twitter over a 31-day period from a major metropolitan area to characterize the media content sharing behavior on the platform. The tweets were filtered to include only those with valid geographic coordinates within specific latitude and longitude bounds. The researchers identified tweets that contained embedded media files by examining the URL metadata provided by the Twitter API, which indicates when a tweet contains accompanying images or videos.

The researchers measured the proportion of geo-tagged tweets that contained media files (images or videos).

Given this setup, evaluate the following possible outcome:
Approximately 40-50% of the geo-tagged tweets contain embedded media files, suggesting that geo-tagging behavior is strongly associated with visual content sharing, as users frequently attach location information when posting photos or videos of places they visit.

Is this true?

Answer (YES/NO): NO